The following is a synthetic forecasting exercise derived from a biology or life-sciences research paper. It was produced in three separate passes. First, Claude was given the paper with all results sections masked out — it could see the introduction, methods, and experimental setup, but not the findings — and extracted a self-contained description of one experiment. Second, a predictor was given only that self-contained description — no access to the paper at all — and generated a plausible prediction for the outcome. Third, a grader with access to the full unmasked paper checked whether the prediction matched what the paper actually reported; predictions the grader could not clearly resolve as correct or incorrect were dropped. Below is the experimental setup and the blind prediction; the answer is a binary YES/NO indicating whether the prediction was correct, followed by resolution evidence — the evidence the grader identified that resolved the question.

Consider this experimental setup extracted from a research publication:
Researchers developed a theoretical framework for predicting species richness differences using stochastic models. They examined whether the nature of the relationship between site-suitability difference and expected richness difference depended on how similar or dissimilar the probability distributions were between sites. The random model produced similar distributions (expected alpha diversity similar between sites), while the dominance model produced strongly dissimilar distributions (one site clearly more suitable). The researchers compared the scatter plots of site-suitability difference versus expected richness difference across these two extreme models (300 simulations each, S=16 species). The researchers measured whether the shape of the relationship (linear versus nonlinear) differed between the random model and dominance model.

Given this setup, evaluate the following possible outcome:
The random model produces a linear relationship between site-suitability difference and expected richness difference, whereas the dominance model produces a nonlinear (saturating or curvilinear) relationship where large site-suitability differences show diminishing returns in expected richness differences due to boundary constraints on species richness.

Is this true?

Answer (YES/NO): NO